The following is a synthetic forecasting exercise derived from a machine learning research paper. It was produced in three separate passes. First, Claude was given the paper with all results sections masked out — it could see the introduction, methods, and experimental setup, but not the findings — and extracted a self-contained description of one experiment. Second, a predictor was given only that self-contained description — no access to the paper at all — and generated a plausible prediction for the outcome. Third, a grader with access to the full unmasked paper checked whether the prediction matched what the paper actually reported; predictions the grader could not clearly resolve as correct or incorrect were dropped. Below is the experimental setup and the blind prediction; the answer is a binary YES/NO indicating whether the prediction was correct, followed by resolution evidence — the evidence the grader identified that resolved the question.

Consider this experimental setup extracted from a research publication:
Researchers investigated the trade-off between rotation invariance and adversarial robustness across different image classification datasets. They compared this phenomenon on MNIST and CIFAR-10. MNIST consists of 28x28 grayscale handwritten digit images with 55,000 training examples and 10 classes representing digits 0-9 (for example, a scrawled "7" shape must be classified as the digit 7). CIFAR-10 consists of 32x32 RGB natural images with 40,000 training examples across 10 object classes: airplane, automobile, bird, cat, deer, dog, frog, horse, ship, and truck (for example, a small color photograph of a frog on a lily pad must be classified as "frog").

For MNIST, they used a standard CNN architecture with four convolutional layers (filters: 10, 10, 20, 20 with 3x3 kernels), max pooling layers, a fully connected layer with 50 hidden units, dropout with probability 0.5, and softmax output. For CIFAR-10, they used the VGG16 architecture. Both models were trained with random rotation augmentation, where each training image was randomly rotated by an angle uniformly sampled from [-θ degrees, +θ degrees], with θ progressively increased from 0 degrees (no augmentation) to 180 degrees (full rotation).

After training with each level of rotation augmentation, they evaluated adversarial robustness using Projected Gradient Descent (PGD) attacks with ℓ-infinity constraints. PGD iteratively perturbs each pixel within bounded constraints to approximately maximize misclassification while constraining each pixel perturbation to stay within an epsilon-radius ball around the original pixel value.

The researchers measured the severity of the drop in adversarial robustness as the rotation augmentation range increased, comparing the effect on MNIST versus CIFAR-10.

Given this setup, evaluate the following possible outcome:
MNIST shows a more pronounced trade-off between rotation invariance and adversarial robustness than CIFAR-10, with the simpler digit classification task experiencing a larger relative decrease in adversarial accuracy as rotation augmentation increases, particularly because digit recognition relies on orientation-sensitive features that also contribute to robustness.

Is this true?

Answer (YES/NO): YES